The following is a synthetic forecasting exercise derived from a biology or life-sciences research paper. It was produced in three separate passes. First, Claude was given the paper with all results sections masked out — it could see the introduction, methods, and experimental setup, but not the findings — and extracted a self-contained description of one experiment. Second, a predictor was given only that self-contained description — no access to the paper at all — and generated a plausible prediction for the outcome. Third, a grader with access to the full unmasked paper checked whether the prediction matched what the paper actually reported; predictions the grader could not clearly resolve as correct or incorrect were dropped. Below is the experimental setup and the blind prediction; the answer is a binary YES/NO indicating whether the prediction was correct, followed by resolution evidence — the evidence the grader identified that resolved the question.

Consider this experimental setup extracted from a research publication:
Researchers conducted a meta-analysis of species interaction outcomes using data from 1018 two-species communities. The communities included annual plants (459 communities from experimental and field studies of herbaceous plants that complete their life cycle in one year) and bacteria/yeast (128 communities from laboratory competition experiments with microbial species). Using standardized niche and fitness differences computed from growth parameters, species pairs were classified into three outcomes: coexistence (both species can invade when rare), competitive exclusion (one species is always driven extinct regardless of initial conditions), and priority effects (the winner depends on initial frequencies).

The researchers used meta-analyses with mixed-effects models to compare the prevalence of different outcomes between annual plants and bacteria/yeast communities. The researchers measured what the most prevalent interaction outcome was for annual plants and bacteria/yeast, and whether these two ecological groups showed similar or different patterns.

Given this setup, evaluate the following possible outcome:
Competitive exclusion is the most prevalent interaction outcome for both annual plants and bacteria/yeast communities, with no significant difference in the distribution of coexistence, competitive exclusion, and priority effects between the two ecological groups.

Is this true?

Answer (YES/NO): YES